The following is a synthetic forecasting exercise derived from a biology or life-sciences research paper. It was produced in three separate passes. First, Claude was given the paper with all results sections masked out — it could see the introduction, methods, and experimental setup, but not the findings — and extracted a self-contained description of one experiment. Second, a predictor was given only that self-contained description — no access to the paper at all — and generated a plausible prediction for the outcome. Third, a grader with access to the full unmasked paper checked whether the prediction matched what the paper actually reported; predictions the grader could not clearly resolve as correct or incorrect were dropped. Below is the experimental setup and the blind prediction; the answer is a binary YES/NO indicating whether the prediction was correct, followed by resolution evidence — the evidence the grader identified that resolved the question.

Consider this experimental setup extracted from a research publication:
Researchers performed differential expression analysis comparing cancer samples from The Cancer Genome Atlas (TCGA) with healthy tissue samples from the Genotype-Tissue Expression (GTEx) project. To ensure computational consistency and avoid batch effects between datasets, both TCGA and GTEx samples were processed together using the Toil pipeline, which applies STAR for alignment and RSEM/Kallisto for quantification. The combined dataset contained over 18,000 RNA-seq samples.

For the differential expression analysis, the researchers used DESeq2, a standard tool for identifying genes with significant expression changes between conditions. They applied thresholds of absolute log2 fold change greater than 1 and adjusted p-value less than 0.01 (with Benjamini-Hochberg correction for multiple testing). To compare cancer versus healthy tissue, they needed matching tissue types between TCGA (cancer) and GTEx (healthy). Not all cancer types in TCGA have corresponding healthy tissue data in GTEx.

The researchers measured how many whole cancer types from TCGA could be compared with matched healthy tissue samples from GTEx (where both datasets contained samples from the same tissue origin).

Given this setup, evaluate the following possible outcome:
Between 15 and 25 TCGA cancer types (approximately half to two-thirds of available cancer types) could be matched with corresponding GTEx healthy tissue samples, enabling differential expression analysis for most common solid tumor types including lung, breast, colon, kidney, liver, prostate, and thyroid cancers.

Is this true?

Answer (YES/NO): YES